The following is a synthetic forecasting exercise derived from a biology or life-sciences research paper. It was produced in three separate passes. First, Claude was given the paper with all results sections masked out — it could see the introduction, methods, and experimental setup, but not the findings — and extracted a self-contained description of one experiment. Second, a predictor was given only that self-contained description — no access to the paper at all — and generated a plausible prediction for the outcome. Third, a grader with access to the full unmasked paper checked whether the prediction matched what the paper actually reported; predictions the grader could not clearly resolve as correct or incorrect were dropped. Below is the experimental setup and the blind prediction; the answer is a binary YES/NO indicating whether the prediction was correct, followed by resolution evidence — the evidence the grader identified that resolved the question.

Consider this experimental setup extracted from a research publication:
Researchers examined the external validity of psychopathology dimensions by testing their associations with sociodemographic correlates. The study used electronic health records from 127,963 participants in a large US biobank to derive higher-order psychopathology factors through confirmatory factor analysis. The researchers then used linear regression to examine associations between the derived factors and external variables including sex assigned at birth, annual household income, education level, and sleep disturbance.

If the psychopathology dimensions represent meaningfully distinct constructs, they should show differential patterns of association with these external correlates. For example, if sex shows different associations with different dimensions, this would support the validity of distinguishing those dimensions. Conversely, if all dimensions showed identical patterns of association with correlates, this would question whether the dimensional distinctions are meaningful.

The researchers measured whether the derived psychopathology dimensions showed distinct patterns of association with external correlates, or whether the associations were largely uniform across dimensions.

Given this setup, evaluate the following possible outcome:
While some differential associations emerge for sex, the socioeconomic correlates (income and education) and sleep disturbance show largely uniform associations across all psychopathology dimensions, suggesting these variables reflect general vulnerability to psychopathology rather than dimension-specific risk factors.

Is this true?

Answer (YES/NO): NO